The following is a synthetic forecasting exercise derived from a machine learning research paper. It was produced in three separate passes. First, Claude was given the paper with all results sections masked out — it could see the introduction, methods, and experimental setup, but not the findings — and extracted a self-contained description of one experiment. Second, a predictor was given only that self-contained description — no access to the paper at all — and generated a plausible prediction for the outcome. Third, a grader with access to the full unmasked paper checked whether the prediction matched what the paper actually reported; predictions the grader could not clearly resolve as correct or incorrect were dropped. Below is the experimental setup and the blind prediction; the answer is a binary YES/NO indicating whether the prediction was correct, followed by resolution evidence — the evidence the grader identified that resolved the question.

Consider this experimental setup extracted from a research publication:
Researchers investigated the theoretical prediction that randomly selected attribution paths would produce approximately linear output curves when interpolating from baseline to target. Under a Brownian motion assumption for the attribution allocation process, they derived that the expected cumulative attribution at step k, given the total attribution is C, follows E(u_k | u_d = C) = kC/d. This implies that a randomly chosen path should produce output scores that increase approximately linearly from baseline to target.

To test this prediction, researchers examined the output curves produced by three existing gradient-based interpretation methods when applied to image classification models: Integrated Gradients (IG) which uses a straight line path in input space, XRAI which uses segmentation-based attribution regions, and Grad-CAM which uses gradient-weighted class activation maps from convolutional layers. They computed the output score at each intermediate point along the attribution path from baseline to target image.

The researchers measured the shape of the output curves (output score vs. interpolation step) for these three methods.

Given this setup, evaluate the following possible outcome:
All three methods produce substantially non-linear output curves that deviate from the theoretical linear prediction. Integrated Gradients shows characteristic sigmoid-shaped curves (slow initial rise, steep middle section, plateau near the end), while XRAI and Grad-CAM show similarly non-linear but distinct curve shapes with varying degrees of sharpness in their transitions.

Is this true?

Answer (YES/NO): NO